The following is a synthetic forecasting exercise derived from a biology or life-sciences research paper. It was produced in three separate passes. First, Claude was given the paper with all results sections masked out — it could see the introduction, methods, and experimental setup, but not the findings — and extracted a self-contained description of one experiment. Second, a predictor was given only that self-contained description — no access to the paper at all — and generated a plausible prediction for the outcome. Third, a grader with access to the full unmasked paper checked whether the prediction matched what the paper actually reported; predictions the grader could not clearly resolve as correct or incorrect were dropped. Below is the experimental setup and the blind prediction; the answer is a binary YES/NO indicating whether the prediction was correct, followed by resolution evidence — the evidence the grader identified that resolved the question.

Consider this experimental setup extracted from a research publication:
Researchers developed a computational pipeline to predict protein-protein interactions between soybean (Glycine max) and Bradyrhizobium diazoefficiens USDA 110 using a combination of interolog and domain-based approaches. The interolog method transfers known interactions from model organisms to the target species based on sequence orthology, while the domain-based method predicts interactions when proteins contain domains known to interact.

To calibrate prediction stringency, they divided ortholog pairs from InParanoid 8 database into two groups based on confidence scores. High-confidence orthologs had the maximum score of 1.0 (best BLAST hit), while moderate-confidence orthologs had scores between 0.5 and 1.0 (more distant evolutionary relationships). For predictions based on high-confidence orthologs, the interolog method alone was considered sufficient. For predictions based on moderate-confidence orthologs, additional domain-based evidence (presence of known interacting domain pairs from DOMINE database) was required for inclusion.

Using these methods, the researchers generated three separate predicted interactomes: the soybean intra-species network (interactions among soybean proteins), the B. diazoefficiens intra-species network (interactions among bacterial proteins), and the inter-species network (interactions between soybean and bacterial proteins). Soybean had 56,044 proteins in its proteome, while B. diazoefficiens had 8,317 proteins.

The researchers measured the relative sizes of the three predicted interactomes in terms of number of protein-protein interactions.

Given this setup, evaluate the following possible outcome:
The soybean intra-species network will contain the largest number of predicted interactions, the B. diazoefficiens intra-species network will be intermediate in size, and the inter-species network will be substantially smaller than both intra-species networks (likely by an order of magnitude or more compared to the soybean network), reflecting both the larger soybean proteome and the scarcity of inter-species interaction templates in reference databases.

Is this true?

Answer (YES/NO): YES